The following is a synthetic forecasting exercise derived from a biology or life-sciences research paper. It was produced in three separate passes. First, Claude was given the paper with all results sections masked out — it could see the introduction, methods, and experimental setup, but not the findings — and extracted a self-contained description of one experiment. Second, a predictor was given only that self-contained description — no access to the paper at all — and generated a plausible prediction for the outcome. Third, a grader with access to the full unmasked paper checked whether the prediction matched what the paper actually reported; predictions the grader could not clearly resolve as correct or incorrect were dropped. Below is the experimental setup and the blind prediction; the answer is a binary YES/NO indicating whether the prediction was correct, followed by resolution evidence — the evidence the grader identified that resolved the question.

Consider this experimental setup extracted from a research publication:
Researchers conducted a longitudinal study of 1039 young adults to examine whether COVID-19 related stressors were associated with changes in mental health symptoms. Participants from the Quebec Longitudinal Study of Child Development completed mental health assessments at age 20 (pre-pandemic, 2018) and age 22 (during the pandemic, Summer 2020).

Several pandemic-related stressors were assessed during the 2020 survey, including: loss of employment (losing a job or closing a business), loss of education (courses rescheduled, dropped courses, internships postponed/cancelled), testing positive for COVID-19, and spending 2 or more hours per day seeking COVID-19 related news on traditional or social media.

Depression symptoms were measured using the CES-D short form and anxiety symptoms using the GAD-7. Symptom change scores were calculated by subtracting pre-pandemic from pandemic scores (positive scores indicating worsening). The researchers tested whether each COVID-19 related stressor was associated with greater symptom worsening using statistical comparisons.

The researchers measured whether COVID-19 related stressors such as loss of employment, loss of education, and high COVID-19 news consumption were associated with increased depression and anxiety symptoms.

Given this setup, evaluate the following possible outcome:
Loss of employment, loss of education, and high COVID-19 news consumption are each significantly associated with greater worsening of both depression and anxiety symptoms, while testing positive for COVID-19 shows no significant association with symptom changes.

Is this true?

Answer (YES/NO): NO